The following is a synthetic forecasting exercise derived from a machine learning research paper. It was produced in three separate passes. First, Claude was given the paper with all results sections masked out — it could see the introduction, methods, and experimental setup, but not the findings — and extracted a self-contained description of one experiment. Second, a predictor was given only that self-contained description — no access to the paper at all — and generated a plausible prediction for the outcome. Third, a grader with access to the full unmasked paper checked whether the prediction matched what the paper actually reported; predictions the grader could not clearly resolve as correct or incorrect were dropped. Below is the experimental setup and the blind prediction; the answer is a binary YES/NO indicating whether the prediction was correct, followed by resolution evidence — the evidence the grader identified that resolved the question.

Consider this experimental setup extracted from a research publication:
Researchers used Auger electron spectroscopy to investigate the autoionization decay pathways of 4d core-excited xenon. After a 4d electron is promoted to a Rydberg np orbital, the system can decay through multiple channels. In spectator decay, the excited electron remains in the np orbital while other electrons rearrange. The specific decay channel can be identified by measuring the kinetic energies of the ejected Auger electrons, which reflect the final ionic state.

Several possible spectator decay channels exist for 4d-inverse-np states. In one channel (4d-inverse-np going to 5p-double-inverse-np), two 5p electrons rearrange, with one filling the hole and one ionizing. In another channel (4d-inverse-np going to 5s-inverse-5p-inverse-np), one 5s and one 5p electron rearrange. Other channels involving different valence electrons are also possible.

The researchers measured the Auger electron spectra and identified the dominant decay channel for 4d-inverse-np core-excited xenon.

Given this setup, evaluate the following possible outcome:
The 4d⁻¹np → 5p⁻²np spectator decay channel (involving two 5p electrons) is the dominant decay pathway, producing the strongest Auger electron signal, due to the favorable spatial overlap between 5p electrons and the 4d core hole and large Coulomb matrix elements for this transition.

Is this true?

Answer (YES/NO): YES